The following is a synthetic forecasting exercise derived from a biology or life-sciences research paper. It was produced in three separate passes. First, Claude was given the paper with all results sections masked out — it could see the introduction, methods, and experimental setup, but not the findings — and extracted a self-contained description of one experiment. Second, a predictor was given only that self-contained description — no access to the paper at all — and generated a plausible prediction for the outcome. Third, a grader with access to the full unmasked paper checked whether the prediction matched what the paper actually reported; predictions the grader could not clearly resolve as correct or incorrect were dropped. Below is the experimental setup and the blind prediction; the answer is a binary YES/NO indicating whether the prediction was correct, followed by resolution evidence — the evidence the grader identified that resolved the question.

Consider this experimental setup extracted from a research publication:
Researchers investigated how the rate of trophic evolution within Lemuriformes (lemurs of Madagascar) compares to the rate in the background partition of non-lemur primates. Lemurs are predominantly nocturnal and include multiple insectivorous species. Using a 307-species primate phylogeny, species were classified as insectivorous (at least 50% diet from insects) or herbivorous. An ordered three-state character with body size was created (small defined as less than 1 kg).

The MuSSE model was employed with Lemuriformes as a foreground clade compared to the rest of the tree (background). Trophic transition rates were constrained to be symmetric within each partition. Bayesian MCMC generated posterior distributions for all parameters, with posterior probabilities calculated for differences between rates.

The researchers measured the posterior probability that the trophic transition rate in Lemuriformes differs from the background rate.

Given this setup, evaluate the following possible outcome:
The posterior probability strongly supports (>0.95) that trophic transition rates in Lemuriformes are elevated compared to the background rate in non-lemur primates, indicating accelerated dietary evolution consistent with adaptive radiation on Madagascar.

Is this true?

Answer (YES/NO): NO